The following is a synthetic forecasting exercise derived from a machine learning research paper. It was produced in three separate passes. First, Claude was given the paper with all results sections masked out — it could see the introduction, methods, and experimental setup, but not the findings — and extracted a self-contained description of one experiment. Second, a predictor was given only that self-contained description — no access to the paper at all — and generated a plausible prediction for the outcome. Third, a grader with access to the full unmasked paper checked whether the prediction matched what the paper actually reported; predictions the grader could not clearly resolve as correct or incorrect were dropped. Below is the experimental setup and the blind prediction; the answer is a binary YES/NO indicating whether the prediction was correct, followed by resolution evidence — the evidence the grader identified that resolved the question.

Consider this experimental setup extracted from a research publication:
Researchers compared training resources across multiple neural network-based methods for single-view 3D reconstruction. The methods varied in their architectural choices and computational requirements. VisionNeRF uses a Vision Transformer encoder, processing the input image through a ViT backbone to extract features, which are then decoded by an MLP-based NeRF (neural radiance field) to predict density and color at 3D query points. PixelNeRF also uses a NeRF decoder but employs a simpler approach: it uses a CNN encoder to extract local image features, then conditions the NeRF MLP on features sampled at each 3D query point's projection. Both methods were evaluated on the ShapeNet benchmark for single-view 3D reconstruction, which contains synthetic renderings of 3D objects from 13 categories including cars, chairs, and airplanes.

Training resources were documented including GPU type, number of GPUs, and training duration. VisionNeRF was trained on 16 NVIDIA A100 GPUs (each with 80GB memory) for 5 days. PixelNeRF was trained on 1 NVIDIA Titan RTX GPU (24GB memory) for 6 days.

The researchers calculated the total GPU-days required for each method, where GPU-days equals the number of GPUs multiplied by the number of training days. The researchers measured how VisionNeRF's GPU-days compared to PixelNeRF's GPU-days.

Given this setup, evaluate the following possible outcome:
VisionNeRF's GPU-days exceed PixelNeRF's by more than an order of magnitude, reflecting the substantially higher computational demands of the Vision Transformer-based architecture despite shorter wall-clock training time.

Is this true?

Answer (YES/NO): YES